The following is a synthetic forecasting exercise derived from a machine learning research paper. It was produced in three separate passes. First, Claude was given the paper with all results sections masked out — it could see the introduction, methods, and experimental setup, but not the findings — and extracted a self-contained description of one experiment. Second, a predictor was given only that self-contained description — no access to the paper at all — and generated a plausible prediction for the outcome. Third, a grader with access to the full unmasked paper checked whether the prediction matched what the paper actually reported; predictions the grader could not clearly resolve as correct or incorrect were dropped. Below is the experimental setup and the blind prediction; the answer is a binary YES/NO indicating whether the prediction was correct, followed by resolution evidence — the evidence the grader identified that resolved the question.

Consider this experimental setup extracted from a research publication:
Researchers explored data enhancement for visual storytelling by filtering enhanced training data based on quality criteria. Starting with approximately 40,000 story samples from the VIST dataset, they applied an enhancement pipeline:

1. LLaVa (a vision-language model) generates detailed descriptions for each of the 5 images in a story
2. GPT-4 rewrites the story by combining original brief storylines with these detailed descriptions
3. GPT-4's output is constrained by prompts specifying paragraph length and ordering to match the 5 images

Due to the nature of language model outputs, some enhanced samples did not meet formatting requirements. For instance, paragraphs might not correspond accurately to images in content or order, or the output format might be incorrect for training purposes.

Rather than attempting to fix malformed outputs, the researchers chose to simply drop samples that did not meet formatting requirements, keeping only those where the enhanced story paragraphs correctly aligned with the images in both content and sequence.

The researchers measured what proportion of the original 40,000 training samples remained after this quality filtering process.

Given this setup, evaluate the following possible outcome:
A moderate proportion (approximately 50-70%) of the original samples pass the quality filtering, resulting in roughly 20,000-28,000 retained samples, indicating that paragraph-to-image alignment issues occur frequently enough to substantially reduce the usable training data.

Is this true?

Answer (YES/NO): NO